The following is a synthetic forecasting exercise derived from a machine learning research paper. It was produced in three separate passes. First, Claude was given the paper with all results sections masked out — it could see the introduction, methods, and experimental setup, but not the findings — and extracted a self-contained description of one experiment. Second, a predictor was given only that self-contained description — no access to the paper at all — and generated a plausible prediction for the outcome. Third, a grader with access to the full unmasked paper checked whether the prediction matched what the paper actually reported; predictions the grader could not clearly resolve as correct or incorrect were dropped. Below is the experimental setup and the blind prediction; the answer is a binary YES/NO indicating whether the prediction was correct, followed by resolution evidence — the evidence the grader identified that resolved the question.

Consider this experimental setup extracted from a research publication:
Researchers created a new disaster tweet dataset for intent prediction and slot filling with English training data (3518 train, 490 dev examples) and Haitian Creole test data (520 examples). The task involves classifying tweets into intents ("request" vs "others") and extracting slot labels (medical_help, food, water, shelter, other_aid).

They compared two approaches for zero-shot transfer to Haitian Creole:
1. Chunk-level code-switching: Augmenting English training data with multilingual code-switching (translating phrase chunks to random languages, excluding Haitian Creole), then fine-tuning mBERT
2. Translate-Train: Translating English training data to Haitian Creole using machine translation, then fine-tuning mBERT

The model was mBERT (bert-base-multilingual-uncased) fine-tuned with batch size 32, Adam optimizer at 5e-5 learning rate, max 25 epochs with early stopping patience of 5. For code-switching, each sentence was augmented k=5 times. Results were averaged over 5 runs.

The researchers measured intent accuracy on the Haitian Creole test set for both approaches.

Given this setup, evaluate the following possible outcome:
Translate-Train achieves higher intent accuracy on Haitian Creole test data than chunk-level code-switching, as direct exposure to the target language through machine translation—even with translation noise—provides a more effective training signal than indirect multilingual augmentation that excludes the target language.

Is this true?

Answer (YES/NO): NO